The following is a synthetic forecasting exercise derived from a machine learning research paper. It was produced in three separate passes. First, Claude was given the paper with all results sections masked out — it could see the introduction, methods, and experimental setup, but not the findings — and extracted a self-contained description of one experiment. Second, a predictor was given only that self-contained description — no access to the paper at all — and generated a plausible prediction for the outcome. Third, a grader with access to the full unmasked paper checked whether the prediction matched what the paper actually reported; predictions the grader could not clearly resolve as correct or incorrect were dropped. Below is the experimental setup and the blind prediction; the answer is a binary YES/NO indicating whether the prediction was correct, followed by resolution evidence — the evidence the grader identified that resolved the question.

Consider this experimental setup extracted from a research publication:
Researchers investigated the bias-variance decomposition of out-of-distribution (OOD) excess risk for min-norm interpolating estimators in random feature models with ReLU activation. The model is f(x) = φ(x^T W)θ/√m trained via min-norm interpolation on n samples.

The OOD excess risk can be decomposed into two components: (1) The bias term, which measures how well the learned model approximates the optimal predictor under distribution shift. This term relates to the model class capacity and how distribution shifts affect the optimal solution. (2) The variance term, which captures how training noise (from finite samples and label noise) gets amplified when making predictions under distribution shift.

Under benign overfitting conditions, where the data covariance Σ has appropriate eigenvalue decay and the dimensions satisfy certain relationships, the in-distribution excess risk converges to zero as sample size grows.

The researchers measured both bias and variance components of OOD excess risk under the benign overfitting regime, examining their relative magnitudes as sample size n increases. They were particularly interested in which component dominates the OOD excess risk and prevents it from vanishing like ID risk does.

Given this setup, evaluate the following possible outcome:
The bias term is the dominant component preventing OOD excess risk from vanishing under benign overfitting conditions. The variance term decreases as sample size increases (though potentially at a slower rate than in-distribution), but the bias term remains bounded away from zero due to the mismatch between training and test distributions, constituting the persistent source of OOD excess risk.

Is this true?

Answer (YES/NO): NO